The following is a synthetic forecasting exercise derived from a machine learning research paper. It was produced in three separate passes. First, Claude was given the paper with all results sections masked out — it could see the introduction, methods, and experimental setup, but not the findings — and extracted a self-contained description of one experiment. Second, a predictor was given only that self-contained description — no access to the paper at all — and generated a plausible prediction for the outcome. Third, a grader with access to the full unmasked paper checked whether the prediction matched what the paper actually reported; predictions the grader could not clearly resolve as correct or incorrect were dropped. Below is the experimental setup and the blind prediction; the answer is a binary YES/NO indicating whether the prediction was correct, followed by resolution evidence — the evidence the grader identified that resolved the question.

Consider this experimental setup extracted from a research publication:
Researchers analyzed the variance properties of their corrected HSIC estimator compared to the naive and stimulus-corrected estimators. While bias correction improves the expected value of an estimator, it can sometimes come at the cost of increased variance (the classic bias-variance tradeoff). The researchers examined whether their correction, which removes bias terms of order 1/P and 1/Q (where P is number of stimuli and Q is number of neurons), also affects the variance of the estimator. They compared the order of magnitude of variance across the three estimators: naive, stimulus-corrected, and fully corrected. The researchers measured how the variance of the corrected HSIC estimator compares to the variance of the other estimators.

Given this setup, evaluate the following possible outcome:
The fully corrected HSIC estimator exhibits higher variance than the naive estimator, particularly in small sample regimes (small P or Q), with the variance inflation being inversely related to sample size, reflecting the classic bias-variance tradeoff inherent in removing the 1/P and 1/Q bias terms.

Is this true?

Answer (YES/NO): NO